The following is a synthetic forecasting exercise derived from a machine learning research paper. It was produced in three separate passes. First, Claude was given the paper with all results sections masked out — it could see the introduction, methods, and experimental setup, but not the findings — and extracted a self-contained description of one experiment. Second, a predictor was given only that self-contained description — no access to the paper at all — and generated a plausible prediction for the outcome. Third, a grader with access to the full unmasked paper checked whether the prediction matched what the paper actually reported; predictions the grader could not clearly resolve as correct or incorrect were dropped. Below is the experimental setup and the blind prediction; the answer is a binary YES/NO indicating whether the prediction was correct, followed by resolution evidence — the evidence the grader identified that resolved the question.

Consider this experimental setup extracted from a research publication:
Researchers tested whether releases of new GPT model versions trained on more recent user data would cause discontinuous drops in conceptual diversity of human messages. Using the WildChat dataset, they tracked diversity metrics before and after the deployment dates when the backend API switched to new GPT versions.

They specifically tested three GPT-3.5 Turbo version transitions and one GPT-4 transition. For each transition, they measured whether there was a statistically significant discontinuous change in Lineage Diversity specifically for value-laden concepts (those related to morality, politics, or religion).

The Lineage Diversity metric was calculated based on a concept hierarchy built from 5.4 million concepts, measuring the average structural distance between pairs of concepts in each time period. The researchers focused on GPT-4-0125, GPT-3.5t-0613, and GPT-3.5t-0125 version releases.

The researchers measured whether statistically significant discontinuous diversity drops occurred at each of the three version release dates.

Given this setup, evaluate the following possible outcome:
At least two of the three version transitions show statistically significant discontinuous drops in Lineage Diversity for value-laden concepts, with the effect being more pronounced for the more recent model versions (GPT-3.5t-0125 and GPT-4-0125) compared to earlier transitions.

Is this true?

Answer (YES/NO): NO